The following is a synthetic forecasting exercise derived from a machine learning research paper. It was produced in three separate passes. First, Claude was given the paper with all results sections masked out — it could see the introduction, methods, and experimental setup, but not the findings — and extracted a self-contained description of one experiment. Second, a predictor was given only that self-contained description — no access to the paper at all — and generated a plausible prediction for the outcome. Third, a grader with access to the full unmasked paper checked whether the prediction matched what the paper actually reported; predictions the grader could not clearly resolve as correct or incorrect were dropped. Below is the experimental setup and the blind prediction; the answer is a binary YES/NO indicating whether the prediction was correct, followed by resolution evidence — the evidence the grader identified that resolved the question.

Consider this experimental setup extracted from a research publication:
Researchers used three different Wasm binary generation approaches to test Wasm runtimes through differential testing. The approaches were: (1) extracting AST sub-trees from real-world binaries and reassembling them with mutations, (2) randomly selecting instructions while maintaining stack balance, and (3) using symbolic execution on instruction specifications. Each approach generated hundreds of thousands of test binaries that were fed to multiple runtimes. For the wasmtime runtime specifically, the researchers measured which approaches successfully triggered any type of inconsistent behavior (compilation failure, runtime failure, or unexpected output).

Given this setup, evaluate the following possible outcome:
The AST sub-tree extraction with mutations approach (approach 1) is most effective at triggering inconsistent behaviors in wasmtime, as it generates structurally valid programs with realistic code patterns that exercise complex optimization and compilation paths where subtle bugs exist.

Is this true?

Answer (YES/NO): YES